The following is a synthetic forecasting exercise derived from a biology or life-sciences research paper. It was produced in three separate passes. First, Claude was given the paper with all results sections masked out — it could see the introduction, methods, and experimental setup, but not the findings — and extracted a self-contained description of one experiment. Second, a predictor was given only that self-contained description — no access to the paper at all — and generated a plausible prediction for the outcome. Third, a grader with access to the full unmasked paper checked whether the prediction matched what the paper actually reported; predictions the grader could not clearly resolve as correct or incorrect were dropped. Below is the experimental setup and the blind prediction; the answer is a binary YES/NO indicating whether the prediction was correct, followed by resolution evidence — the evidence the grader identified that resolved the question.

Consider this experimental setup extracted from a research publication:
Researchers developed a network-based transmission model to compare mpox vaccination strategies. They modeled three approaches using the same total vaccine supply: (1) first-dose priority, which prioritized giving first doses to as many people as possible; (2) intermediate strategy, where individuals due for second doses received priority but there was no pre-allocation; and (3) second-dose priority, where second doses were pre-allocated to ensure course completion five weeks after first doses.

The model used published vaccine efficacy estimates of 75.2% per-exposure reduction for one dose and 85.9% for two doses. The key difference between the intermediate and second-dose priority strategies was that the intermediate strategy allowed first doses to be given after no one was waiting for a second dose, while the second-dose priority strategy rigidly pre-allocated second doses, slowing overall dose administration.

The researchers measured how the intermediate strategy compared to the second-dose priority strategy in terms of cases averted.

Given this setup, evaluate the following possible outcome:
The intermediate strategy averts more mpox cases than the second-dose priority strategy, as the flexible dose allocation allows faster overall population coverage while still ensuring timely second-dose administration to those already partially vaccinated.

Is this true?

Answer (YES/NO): YES